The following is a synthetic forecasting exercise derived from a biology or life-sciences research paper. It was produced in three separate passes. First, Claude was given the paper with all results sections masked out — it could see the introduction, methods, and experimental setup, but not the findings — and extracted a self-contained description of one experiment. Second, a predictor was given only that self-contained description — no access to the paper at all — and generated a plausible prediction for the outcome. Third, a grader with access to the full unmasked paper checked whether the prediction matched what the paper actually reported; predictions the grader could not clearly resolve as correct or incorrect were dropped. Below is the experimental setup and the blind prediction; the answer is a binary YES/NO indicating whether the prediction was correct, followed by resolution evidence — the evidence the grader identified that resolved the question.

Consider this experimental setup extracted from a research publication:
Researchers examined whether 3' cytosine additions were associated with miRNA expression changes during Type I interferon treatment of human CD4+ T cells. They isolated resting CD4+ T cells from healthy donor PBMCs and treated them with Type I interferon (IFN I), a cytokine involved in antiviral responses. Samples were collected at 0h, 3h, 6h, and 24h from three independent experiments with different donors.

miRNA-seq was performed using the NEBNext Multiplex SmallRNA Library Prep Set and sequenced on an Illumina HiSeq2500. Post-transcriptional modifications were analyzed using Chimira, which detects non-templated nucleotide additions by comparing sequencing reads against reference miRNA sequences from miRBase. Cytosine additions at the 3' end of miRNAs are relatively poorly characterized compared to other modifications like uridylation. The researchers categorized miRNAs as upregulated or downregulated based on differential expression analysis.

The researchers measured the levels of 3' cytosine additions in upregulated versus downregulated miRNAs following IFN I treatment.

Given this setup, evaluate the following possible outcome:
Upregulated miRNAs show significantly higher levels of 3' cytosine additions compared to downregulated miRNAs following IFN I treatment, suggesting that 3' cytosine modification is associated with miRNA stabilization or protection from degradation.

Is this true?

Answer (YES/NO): YES